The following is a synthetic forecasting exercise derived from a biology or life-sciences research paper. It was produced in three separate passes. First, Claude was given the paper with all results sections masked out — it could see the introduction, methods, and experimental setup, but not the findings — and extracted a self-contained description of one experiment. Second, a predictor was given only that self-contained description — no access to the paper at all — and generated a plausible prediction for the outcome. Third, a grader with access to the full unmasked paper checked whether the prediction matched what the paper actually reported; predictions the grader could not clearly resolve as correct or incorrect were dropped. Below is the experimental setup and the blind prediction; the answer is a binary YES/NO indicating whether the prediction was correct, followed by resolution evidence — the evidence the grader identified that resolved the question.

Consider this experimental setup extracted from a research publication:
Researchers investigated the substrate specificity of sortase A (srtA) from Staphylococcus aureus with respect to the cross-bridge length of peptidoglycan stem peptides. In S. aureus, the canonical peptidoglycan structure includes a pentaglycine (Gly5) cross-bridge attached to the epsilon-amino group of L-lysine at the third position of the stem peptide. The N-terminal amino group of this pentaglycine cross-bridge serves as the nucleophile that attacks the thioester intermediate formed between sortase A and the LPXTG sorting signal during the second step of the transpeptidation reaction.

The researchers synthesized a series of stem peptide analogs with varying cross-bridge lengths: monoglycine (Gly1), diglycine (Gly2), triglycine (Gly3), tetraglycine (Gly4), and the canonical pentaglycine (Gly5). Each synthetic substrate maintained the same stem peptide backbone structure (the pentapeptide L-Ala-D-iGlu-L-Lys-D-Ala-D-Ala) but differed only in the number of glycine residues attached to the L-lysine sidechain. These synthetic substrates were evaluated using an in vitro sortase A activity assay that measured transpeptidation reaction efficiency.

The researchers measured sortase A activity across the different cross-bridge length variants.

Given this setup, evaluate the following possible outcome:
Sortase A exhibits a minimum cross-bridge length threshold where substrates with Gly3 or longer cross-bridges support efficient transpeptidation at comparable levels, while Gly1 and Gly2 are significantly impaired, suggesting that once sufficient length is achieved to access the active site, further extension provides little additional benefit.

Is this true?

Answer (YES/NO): NO